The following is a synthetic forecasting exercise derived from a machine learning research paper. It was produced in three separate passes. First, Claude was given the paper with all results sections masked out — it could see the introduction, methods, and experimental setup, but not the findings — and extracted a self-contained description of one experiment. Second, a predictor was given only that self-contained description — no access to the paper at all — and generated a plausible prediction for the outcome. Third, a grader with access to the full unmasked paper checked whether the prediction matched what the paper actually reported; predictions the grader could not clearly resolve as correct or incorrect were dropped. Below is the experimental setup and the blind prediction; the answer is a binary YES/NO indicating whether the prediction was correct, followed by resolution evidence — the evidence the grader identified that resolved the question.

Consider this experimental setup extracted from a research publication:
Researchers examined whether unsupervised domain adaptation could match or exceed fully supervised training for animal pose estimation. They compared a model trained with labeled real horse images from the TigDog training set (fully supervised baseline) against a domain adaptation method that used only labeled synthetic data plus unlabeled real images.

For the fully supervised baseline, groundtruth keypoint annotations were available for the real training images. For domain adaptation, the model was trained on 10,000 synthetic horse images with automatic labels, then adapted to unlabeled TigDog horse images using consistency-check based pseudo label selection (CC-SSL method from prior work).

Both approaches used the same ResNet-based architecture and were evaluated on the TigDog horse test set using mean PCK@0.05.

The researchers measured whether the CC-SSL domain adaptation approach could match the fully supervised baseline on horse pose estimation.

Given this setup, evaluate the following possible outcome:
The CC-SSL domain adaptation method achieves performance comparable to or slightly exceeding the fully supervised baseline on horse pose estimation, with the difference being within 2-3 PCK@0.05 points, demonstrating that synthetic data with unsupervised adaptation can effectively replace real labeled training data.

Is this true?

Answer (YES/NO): NO